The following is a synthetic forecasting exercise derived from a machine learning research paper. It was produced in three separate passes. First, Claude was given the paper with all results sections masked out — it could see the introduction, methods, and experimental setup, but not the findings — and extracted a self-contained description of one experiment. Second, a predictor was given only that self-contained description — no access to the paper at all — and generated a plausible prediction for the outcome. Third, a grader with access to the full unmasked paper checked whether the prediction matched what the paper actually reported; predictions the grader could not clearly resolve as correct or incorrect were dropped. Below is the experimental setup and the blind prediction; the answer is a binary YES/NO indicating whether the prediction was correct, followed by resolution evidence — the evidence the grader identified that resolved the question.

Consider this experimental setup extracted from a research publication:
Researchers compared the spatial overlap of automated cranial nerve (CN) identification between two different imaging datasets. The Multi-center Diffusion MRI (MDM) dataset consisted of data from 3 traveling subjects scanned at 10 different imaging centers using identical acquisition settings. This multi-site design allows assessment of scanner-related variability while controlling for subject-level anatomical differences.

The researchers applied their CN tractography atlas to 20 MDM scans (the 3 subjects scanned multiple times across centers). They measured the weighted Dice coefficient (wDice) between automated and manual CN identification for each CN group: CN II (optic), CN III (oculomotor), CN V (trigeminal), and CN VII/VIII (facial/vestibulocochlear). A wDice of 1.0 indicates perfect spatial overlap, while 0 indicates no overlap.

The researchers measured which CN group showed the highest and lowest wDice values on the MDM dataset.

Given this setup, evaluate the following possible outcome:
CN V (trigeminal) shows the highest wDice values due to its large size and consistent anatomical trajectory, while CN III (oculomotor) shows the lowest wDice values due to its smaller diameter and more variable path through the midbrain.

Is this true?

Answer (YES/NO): NO